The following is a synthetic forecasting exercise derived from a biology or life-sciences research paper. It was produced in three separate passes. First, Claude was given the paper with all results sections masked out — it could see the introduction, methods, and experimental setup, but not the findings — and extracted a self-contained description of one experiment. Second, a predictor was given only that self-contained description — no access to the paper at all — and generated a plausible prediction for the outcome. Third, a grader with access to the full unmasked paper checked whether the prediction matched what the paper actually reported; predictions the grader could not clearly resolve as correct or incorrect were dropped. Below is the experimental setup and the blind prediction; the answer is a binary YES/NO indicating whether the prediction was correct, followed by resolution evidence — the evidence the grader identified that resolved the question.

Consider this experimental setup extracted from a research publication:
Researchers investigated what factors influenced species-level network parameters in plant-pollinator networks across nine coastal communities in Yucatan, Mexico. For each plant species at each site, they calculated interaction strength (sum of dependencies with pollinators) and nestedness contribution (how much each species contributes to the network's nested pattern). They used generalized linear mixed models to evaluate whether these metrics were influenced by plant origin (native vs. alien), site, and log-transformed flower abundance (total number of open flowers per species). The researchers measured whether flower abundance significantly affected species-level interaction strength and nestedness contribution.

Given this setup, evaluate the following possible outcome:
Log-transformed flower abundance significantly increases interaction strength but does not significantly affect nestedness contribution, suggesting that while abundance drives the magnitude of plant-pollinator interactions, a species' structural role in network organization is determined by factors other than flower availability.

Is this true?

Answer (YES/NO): NO